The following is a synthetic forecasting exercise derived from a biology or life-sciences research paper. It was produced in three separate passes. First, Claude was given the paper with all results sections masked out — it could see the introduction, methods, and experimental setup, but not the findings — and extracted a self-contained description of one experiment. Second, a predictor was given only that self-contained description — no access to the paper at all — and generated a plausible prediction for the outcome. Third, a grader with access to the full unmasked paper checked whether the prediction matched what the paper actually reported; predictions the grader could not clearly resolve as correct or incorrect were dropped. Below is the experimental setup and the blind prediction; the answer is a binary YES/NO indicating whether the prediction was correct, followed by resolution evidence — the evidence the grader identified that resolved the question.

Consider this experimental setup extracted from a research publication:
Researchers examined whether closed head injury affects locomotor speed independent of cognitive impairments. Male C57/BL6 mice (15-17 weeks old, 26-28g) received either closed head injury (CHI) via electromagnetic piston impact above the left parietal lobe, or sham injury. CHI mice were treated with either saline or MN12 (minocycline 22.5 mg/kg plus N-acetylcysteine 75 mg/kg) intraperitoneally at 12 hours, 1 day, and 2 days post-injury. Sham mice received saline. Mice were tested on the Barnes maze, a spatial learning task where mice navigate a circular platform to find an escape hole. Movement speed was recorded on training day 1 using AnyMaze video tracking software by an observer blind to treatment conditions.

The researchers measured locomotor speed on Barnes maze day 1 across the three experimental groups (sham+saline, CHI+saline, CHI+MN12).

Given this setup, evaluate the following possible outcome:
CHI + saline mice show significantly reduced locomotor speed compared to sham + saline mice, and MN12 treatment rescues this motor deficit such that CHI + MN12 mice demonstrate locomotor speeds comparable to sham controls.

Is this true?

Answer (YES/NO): NO